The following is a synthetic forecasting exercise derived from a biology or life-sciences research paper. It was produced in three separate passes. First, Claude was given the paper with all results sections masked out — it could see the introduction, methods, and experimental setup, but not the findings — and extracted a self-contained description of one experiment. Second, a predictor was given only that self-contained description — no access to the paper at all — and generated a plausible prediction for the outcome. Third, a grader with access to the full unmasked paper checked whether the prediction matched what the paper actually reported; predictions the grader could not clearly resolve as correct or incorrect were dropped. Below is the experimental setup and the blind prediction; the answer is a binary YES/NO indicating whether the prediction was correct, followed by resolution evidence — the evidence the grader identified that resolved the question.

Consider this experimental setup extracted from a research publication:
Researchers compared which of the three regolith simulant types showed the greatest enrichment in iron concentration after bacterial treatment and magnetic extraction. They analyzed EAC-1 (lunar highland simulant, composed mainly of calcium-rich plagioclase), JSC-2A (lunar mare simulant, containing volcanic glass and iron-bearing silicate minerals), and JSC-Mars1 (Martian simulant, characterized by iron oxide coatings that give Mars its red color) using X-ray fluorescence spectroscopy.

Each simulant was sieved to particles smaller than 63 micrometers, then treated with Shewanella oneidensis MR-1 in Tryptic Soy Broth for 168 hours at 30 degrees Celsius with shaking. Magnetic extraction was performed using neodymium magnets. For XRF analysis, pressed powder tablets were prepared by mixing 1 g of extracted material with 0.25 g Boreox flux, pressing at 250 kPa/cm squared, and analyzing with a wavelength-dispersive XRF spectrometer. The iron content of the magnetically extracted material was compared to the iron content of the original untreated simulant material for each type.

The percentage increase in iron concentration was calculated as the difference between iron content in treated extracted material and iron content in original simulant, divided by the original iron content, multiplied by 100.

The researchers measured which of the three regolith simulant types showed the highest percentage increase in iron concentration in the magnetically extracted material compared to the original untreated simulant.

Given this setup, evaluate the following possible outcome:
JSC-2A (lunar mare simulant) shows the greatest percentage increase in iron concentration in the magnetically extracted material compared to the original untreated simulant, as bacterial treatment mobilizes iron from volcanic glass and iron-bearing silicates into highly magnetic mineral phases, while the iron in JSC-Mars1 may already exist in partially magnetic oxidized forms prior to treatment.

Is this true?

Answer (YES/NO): NO